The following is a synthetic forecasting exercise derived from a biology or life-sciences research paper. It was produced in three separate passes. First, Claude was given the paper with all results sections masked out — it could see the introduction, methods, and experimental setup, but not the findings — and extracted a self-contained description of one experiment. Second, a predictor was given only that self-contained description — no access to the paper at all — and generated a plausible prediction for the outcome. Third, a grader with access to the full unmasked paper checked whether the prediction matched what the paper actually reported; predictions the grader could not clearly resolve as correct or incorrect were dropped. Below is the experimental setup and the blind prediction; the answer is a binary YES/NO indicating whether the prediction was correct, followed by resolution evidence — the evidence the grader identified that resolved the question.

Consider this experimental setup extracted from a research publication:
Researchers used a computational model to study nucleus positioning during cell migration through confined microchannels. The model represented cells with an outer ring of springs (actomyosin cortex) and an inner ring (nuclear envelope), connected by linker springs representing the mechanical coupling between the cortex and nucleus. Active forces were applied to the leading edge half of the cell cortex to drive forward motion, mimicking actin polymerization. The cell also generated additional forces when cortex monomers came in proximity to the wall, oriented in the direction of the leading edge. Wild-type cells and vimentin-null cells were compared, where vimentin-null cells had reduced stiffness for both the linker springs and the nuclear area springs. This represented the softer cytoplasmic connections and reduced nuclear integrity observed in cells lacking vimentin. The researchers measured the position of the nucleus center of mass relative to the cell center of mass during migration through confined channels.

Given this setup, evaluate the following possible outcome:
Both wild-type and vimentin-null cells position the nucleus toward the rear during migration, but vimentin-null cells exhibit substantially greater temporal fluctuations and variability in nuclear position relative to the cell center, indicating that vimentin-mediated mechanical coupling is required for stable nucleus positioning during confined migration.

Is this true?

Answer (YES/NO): NO